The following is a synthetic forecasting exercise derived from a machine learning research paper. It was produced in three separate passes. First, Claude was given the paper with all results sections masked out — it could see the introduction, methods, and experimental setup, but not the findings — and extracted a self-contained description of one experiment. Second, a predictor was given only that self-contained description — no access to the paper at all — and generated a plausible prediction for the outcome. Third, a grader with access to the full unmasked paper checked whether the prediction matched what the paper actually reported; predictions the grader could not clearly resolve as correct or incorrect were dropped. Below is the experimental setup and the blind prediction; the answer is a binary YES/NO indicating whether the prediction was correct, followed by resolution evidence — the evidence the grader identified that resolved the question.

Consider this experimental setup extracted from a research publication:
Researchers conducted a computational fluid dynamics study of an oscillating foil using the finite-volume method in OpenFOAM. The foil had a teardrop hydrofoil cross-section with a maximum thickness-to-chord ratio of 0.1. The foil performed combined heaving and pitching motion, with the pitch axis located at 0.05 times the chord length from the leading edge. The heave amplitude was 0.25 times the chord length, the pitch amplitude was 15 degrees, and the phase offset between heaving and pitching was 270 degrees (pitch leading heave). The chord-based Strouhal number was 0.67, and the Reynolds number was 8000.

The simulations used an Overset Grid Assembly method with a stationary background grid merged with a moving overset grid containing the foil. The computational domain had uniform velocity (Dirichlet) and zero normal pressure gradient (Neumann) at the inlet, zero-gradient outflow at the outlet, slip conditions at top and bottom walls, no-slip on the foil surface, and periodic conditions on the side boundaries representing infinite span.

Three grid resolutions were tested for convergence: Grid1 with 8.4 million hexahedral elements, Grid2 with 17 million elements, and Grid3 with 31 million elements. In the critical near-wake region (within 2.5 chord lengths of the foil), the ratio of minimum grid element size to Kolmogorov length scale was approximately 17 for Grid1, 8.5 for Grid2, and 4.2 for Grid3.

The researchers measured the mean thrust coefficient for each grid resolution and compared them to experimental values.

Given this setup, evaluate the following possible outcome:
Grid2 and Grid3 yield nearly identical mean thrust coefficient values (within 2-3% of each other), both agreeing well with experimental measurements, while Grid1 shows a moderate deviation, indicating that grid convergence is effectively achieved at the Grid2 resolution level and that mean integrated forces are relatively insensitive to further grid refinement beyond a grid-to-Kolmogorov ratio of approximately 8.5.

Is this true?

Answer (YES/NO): YES